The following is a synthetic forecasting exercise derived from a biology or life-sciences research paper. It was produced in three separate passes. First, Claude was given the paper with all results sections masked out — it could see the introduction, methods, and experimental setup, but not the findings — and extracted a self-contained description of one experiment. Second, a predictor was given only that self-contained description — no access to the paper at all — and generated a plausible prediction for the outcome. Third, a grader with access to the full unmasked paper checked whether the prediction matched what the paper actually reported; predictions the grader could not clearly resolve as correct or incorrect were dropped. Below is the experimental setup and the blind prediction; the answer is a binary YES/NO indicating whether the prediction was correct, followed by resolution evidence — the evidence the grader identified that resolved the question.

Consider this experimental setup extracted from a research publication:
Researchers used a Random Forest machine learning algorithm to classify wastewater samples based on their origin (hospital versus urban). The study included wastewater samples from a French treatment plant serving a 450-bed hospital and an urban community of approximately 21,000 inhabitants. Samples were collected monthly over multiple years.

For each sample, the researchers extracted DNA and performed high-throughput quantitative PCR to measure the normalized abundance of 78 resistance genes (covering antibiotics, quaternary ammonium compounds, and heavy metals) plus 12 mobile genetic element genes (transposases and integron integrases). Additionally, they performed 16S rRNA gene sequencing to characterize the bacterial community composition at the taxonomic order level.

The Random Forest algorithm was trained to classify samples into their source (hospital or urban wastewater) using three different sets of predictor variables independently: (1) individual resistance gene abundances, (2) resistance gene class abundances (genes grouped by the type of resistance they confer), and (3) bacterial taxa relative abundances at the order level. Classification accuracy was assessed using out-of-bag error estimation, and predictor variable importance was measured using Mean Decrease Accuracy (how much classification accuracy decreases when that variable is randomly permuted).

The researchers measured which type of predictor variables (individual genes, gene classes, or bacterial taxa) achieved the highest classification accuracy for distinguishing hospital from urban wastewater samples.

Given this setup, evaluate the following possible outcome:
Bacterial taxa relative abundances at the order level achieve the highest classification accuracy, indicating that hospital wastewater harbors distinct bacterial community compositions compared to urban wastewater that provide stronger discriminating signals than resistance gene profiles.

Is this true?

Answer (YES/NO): NO